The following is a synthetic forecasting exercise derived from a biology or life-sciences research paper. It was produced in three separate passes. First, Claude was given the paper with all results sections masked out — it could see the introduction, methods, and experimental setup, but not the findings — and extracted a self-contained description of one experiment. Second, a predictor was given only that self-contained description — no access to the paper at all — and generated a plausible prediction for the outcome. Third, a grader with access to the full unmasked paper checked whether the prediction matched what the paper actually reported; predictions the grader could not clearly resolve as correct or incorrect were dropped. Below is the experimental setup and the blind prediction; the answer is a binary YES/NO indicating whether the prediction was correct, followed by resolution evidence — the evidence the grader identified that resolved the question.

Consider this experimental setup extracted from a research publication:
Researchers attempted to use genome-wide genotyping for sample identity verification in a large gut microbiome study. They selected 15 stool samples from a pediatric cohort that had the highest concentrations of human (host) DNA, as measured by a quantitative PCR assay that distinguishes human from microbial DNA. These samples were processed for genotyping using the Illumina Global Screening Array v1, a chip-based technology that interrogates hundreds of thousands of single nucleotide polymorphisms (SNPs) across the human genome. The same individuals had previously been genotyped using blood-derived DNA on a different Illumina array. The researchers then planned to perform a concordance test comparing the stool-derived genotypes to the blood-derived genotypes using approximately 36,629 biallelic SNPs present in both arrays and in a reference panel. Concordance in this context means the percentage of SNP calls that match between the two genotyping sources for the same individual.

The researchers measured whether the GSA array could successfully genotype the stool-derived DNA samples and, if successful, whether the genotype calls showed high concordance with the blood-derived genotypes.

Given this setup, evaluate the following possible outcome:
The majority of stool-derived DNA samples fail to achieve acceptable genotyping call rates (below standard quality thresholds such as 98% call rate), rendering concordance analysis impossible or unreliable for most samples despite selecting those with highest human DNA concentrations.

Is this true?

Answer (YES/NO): YES